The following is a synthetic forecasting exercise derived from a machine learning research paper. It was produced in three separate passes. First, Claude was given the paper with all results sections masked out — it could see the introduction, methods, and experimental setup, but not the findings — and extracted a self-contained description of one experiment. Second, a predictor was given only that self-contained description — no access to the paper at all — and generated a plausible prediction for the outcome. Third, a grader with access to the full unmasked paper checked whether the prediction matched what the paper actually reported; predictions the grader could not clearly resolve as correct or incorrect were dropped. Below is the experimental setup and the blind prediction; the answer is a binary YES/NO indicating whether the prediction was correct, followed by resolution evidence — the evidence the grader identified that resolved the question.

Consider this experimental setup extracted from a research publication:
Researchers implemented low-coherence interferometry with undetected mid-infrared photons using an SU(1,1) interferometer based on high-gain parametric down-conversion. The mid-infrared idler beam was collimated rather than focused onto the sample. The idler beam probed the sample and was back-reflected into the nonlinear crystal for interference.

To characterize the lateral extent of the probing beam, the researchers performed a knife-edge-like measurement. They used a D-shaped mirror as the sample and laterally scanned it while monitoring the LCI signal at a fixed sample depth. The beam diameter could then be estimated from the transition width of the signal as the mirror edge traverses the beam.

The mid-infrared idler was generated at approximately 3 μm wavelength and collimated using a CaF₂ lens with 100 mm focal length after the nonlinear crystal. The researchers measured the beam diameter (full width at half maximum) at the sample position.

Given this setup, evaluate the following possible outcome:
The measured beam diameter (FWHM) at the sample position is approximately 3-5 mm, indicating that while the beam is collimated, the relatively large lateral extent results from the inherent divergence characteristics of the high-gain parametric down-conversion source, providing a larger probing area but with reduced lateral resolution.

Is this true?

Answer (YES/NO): YES